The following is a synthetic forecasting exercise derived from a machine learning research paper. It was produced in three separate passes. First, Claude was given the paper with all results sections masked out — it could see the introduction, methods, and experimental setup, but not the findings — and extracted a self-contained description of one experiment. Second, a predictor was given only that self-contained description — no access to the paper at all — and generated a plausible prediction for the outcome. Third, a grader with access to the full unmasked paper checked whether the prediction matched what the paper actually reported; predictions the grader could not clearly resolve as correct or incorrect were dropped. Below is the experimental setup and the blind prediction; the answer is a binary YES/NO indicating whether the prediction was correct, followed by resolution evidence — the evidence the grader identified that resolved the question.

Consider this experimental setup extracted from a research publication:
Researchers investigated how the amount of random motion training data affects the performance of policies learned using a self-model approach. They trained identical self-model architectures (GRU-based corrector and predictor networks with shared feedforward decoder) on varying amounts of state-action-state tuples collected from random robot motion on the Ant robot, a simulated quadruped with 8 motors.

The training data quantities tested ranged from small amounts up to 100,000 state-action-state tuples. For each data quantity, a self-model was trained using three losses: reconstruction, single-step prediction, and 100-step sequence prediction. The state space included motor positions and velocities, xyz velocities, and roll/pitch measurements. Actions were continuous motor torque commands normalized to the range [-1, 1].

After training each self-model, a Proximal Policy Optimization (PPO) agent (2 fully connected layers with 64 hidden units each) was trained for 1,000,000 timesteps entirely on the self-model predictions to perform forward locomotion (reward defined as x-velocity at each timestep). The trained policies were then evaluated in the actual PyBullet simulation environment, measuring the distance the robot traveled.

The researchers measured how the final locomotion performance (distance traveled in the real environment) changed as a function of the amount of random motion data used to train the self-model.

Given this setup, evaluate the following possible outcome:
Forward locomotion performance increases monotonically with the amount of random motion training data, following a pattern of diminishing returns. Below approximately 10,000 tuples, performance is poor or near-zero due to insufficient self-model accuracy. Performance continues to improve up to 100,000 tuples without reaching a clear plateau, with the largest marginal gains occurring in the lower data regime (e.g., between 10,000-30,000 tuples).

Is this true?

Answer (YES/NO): NO